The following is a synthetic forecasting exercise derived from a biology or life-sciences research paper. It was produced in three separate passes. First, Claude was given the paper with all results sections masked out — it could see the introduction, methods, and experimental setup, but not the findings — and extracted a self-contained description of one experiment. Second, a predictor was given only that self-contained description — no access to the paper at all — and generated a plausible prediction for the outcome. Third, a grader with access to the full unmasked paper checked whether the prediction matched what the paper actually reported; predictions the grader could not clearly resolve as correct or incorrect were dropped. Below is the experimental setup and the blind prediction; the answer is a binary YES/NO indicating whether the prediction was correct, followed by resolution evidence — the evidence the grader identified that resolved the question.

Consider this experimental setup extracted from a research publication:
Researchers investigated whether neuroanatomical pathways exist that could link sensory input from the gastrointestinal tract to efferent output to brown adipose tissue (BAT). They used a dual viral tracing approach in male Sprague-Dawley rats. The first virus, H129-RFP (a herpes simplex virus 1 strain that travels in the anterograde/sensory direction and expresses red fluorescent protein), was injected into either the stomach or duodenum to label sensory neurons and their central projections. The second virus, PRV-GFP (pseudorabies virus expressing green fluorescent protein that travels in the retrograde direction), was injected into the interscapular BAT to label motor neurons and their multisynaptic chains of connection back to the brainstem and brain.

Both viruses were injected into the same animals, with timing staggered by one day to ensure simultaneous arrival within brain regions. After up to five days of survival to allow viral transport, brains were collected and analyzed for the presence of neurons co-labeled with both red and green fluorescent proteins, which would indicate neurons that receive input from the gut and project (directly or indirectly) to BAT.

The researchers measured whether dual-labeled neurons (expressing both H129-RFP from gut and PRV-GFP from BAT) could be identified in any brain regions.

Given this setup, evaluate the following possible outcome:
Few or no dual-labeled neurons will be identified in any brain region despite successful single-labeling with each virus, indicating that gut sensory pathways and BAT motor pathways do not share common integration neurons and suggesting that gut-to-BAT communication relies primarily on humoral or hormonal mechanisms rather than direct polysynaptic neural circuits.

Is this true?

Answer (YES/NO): NO